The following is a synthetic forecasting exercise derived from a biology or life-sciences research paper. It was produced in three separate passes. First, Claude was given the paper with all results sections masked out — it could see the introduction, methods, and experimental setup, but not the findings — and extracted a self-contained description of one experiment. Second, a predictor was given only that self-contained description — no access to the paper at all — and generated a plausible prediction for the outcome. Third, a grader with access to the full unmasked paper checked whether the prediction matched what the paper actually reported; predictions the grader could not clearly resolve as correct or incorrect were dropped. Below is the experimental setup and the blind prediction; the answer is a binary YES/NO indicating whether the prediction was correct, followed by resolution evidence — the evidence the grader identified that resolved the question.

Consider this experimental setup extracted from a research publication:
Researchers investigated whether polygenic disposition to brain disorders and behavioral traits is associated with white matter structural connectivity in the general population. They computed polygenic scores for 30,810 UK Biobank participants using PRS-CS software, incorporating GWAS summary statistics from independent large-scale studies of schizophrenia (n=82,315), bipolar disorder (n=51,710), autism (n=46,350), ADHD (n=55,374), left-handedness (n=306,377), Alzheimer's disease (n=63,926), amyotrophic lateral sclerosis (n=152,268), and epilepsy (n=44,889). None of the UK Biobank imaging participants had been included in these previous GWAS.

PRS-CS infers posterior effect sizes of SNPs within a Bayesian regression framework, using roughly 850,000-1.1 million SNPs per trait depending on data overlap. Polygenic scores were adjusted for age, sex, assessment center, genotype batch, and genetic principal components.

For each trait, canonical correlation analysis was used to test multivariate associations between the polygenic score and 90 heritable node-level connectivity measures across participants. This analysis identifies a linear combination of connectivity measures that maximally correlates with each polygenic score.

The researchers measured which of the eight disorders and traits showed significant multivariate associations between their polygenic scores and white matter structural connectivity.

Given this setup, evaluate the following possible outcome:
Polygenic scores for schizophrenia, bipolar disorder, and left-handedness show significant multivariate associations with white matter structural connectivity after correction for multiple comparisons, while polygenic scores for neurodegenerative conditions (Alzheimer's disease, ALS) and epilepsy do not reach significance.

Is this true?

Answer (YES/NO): NO